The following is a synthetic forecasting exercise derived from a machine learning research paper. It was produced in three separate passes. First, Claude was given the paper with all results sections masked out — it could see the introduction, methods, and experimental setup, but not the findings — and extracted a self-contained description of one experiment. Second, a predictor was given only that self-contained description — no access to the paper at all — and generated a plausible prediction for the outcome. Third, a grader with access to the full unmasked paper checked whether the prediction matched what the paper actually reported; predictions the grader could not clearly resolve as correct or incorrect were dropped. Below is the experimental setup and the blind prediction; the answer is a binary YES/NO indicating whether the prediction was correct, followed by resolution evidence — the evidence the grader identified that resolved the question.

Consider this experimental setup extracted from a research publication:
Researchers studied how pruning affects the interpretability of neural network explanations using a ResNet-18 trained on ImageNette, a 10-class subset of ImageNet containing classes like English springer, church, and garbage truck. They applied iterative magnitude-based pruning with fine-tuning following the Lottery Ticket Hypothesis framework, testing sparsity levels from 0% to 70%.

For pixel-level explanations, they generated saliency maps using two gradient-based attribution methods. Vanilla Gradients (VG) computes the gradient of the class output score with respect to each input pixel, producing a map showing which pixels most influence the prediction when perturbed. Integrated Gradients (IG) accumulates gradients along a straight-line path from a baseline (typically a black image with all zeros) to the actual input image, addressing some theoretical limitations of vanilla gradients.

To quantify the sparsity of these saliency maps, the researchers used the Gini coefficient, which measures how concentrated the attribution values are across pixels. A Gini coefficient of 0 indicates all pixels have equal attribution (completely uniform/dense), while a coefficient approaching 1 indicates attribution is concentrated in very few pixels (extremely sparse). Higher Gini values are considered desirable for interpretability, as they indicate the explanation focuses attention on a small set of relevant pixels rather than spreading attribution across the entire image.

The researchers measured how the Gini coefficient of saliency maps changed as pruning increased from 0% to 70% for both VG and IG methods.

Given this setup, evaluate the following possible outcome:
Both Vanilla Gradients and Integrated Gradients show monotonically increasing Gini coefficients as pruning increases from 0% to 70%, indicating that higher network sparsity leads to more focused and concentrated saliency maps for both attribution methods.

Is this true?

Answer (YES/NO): NO